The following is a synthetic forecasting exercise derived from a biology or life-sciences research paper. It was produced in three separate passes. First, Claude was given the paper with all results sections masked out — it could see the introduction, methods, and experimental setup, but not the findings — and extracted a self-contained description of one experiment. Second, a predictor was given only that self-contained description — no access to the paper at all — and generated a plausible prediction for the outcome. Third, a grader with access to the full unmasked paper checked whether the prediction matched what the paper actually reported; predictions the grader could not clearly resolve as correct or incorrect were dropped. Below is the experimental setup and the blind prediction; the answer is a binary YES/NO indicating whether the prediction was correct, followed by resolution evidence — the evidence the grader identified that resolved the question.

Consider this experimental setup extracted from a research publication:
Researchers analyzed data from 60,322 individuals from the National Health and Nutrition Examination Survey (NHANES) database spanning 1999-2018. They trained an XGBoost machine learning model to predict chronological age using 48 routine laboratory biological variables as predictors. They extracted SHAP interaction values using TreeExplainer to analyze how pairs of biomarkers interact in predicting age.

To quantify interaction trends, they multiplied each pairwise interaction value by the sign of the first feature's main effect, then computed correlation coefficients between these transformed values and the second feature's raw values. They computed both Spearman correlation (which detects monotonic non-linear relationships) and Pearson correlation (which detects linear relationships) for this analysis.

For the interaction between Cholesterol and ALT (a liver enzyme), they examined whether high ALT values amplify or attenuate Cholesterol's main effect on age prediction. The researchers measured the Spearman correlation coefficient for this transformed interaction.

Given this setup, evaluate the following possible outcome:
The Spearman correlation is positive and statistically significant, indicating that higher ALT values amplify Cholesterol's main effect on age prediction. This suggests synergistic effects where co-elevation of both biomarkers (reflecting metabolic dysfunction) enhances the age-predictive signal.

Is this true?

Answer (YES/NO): NO